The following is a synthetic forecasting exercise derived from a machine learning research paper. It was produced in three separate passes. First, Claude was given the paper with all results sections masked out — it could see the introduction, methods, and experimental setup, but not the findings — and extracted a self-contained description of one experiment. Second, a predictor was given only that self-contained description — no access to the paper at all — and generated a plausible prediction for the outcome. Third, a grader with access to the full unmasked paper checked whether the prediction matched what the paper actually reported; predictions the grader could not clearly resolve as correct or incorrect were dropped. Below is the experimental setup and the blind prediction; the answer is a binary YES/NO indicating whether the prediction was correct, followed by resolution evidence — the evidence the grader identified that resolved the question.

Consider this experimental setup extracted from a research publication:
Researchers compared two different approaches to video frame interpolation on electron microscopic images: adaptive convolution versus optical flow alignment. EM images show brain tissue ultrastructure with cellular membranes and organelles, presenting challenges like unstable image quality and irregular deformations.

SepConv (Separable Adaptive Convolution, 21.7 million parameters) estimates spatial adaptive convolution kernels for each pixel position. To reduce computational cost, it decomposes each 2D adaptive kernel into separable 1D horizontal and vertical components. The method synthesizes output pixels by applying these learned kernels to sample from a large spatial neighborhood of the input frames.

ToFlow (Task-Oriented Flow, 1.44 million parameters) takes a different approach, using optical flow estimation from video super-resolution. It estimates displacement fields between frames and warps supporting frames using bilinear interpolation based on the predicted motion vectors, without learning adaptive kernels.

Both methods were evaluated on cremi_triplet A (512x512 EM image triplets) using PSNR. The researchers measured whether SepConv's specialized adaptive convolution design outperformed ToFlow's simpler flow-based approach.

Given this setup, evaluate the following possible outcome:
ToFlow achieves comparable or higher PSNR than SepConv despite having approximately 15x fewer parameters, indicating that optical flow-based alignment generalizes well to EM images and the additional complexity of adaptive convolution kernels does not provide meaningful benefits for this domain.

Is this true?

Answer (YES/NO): YES